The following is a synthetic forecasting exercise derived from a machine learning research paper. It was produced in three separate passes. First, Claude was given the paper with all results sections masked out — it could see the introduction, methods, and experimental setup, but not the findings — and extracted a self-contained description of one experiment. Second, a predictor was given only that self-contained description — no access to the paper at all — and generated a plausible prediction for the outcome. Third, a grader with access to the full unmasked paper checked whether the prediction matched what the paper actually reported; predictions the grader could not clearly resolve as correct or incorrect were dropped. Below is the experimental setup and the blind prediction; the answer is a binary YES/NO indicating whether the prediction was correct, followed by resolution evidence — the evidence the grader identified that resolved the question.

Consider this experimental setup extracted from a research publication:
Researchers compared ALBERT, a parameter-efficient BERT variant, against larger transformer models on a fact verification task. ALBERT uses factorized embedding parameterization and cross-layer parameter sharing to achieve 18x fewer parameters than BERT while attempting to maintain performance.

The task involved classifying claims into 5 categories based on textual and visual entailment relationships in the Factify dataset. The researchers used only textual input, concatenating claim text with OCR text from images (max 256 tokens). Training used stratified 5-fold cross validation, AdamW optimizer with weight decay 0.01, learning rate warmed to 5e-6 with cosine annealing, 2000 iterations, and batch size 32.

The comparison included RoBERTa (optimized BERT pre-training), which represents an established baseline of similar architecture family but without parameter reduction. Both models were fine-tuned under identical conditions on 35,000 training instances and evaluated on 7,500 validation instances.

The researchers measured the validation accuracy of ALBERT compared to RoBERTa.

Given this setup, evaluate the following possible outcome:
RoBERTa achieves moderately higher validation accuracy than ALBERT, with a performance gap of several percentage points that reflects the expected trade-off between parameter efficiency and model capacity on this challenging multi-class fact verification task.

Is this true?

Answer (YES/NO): NO